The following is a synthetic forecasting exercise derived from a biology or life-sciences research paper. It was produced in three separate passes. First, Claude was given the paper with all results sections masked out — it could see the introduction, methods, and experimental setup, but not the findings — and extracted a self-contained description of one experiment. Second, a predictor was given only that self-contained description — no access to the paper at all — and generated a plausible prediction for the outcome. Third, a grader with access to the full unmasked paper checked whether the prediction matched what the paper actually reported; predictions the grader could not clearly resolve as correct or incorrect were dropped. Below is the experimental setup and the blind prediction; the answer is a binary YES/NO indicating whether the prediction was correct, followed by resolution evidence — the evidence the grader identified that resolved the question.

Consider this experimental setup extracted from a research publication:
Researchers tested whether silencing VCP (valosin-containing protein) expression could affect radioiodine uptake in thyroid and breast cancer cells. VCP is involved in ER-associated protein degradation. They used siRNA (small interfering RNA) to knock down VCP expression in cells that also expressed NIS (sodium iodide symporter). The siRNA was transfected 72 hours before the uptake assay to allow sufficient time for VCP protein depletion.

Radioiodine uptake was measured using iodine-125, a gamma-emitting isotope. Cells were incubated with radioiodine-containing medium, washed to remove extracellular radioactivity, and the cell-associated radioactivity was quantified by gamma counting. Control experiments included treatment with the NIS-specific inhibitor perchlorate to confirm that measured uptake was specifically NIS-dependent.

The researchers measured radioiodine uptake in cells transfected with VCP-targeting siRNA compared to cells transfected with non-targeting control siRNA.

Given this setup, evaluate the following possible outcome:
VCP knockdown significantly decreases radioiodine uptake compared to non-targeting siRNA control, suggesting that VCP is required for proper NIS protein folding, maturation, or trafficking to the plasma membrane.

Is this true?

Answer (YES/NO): NO